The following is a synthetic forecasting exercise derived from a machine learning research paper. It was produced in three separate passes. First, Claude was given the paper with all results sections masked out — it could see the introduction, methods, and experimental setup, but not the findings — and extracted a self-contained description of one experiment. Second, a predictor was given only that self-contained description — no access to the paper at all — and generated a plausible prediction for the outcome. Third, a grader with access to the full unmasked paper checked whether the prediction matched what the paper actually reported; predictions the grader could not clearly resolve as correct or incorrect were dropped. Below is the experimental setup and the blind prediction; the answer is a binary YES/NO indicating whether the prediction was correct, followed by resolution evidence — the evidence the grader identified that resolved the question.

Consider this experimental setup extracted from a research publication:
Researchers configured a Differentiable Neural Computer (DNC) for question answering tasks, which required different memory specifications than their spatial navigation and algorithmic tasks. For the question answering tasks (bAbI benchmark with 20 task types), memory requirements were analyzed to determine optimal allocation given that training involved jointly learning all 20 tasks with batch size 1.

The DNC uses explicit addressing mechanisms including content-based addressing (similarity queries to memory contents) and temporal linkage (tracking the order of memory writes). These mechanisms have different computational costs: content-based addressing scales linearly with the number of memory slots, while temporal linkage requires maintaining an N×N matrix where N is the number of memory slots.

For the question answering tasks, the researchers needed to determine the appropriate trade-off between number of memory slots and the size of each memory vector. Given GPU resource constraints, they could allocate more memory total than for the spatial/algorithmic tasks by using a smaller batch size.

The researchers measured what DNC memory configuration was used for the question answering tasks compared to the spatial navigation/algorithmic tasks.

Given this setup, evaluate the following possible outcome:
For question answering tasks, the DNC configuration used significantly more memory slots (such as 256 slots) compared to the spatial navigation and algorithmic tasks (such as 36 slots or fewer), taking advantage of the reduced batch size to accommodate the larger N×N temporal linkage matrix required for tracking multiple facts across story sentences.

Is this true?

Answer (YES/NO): NO